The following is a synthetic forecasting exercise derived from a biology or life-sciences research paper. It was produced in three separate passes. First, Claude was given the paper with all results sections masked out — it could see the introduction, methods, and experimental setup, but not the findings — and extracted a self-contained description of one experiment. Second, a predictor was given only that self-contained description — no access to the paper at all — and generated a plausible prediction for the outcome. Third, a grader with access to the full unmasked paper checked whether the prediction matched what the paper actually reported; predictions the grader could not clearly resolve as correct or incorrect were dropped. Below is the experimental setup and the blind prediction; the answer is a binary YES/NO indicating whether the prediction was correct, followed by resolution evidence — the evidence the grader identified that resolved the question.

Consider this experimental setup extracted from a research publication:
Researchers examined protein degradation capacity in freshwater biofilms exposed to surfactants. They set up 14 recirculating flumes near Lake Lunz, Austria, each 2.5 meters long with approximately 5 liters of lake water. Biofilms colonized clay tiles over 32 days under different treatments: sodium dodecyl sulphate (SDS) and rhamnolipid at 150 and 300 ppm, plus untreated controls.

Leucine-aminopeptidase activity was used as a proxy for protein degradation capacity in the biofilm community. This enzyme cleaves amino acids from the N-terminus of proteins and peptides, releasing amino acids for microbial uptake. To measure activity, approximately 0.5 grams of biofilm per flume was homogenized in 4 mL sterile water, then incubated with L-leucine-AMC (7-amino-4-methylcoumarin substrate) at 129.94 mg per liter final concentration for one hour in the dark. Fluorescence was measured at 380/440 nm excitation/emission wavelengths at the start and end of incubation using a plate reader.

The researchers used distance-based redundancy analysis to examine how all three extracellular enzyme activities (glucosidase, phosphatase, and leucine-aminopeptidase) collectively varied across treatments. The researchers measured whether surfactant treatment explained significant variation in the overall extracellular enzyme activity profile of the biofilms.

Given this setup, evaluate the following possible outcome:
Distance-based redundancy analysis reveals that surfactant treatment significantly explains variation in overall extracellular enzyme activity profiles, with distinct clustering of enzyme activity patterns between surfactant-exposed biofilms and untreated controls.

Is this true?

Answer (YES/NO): NO